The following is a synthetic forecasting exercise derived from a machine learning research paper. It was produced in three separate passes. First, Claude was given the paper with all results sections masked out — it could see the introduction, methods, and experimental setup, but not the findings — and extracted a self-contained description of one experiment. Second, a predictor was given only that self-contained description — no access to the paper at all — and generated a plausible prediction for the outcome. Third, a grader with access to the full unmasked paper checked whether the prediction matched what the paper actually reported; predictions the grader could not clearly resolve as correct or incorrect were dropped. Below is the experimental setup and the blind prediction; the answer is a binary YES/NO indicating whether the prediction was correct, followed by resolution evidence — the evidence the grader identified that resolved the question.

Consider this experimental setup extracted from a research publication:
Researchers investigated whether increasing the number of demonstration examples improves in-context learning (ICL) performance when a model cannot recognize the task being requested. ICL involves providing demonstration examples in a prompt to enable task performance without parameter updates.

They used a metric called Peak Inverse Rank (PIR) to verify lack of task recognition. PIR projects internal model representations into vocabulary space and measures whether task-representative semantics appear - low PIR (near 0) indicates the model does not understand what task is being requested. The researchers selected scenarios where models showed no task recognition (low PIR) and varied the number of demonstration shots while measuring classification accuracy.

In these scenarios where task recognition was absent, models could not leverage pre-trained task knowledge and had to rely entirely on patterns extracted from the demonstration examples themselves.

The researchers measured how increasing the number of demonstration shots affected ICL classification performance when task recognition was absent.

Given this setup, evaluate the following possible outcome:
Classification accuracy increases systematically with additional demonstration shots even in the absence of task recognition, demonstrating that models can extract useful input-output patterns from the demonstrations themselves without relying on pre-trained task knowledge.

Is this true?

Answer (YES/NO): YES